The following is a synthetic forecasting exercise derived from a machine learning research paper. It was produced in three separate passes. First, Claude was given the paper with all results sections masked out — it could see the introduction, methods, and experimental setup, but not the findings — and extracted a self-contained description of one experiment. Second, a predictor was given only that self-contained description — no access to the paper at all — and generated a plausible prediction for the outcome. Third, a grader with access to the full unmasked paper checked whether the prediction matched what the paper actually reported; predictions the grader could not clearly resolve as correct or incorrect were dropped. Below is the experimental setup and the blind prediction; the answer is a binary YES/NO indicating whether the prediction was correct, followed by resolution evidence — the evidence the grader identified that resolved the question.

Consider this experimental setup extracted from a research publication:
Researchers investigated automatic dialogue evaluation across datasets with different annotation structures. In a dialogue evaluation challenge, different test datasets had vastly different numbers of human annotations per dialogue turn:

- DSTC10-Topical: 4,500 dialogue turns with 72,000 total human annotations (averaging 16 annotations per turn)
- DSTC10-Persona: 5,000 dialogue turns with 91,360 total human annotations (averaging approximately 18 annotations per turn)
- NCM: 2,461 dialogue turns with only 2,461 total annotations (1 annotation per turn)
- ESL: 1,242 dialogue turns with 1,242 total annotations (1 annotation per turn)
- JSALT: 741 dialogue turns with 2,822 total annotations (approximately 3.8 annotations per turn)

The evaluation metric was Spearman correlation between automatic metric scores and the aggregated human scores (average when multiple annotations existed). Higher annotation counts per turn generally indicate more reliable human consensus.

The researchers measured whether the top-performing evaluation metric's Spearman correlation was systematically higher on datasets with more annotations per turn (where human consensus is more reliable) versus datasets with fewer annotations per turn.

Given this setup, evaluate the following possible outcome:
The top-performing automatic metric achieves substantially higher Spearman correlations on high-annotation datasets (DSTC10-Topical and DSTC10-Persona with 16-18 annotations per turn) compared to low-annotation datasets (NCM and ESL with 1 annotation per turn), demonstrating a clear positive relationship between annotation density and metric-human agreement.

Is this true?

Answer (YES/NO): NO